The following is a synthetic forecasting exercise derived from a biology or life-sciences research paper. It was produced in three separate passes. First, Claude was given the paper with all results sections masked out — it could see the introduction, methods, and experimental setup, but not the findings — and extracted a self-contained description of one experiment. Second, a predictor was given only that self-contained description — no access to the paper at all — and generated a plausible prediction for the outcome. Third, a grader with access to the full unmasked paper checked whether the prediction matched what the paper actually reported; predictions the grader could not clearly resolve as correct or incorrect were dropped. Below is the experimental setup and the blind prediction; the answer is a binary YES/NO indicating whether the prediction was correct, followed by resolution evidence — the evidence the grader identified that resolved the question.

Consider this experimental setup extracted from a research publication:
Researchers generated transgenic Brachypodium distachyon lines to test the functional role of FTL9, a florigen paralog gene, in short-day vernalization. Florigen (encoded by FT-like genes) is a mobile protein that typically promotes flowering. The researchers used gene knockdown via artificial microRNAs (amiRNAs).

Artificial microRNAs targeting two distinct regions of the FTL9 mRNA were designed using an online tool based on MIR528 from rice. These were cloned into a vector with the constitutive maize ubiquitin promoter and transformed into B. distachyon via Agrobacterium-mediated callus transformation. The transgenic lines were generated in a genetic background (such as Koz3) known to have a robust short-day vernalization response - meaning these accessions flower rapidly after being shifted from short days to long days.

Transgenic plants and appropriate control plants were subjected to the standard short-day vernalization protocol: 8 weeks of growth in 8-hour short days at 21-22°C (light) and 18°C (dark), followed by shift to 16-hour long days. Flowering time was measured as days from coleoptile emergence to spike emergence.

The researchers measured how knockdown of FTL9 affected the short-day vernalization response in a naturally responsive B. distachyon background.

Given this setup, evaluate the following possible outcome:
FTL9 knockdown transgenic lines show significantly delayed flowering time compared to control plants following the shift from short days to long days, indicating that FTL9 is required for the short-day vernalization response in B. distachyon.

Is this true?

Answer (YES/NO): YES